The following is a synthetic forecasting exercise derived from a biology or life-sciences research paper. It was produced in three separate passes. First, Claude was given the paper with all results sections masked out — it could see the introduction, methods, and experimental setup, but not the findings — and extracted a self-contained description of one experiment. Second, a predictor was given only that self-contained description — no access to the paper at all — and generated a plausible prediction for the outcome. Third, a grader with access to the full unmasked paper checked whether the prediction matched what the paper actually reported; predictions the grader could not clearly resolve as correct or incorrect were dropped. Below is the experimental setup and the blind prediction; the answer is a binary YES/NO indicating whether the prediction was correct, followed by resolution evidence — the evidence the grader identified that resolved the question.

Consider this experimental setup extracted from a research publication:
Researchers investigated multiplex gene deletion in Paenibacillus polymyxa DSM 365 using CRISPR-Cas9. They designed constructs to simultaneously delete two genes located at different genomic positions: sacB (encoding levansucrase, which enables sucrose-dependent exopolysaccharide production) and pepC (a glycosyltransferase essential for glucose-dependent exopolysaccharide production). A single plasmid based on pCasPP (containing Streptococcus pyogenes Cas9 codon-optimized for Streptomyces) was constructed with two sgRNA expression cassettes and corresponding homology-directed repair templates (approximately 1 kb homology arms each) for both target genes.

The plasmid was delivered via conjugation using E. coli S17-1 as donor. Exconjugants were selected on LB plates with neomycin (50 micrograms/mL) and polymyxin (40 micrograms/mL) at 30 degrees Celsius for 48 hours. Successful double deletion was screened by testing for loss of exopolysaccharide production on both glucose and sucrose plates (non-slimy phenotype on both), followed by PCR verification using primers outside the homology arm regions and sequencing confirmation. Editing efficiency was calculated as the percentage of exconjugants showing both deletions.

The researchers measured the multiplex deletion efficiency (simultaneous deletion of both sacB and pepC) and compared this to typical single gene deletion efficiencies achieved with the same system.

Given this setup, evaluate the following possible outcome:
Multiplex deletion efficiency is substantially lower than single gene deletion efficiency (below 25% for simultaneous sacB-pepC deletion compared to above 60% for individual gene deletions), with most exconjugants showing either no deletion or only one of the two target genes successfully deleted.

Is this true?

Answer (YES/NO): NO